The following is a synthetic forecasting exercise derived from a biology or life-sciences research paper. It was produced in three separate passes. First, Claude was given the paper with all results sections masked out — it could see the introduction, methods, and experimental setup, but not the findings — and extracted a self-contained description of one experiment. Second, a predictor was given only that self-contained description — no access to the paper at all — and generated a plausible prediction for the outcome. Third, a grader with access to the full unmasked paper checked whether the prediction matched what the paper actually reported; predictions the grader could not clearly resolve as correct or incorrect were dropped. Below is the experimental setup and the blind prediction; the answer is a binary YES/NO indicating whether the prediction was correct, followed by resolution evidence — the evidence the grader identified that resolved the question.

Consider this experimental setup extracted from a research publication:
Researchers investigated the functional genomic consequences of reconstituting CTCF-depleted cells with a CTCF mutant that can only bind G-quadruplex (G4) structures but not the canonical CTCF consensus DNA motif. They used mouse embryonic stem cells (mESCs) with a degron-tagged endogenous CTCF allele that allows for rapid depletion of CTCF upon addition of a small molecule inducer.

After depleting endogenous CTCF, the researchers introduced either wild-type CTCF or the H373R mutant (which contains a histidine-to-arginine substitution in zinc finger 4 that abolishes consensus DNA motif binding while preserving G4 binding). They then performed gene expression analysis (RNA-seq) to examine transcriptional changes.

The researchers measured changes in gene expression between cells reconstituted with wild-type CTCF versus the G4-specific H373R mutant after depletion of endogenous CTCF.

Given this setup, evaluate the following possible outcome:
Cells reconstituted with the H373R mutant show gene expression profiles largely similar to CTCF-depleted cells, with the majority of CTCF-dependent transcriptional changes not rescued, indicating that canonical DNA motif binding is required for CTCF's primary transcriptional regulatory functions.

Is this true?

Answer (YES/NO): NO